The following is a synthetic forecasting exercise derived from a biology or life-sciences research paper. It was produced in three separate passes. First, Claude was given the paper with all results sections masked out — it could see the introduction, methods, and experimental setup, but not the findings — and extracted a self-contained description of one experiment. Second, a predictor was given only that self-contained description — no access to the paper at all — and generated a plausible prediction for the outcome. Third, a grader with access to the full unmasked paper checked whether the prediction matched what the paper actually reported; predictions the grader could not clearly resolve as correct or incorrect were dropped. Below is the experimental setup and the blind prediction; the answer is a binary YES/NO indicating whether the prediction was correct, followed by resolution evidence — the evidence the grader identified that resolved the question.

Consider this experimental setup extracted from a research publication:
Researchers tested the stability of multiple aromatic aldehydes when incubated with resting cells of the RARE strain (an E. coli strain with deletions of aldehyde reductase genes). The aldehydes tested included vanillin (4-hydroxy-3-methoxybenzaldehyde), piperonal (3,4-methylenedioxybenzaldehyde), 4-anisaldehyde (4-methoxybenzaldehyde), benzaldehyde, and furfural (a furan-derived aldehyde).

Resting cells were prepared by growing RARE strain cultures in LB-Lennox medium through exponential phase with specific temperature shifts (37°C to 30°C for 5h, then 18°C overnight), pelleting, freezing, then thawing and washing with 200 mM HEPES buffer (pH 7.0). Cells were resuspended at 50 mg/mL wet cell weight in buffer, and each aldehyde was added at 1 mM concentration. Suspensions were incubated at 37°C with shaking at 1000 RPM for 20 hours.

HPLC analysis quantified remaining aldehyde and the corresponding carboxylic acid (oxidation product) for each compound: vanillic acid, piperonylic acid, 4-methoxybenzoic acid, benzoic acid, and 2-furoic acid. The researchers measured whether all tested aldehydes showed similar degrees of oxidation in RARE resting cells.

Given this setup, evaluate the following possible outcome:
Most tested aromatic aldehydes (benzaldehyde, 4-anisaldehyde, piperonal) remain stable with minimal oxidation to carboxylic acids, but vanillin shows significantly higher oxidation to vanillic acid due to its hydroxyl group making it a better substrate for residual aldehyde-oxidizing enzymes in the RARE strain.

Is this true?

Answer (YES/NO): NO